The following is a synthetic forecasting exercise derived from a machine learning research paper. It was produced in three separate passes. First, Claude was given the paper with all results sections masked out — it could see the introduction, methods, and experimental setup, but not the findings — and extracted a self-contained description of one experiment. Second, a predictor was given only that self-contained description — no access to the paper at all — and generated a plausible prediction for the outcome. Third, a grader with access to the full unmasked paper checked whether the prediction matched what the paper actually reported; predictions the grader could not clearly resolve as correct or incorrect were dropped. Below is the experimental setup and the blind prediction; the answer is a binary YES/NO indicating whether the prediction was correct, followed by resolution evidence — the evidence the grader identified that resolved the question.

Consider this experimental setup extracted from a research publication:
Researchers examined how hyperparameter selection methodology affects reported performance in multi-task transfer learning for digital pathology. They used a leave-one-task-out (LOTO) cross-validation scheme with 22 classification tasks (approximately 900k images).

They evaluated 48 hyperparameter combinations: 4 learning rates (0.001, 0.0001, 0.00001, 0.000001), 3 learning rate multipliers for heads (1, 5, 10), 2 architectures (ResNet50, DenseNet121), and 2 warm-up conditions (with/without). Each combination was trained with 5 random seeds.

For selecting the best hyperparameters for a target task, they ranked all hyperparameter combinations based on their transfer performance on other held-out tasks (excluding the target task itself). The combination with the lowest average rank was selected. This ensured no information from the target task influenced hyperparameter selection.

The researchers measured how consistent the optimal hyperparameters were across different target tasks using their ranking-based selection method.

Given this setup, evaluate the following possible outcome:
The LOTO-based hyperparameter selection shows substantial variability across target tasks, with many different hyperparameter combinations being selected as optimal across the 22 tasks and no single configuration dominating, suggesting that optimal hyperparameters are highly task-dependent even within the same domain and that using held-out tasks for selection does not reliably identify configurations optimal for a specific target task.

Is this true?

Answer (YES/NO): NO